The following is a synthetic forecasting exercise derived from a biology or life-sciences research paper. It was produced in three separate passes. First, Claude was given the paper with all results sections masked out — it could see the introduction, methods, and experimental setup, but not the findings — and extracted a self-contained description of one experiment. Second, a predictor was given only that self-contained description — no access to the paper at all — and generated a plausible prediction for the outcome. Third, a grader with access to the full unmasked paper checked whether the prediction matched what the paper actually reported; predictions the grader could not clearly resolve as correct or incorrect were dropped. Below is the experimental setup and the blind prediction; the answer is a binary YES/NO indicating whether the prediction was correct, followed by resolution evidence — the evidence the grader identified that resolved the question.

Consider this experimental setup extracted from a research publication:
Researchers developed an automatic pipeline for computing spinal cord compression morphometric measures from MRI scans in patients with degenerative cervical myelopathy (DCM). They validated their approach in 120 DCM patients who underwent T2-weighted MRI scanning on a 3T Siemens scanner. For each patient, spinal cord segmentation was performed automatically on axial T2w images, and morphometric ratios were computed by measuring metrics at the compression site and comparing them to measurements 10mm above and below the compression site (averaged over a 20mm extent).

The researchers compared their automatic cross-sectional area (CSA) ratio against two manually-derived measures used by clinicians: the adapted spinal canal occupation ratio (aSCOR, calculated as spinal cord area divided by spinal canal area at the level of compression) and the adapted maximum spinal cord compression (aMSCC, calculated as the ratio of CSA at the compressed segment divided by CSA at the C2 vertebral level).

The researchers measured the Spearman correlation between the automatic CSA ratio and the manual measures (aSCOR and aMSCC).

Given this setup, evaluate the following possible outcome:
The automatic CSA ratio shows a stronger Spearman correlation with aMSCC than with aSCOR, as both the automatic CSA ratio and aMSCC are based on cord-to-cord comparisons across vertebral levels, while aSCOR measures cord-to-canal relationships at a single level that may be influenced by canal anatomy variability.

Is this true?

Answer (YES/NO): NO